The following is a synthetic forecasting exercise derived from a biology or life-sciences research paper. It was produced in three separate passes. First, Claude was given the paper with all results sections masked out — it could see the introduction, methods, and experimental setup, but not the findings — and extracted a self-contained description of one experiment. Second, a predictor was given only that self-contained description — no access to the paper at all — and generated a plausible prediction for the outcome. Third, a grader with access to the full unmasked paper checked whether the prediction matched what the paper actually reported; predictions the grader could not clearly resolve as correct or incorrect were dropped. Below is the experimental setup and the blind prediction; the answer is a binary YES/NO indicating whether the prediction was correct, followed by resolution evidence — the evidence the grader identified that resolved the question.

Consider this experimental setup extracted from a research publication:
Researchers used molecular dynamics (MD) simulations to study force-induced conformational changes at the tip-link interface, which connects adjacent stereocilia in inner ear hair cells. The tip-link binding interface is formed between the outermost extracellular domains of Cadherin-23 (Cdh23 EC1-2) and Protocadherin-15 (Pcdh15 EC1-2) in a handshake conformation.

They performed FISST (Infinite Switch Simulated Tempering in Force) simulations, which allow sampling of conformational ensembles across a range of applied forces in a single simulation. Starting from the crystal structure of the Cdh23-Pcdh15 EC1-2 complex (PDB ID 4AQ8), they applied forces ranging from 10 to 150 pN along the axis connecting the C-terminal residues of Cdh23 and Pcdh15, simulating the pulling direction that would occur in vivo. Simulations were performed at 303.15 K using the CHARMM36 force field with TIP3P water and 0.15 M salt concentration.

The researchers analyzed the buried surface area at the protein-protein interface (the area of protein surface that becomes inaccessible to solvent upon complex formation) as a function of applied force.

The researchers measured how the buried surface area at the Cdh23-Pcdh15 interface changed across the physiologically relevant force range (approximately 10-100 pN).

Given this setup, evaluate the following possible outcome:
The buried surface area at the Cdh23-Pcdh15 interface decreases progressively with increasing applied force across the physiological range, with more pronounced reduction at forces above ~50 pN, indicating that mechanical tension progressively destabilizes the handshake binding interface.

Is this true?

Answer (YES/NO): NO